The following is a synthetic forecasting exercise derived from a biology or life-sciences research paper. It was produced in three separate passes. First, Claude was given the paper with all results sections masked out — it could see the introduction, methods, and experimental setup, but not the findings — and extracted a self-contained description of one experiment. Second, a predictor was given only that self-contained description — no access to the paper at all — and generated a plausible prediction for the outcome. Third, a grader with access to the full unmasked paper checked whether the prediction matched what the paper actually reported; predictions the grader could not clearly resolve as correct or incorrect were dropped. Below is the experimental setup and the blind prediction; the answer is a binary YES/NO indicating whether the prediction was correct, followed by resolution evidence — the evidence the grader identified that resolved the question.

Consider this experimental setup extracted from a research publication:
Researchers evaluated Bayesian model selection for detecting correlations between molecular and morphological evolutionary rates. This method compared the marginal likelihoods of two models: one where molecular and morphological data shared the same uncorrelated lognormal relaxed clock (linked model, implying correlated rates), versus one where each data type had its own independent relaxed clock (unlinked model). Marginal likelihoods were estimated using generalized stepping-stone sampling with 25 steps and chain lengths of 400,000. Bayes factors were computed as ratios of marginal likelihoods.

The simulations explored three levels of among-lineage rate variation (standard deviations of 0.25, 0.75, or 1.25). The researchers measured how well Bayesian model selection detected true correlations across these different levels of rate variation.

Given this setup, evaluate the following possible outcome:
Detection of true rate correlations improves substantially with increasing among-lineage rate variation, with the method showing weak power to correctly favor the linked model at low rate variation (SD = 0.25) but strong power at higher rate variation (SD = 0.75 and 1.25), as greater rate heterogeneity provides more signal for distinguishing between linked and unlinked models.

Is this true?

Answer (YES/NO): YES